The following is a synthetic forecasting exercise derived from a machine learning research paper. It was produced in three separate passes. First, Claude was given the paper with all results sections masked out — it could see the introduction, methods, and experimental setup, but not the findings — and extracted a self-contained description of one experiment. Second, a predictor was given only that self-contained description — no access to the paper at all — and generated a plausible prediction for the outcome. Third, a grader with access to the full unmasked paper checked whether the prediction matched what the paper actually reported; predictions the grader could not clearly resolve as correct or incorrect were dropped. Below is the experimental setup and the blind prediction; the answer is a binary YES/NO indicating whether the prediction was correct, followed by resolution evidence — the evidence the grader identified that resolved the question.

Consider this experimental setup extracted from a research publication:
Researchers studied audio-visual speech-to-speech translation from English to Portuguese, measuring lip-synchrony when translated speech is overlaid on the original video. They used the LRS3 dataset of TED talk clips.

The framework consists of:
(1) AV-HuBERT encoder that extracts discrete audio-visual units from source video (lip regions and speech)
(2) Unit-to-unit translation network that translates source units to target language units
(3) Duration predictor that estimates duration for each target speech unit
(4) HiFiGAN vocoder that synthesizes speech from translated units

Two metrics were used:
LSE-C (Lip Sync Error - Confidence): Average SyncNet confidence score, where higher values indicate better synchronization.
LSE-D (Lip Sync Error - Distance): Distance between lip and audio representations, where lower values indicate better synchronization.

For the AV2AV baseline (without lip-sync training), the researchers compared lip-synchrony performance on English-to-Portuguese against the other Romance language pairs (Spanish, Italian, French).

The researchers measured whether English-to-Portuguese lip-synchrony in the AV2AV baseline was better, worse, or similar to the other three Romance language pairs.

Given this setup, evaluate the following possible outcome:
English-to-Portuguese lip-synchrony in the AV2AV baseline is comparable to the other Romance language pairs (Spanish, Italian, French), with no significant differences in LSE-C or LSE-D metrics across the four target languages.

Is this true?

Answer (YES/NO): NO